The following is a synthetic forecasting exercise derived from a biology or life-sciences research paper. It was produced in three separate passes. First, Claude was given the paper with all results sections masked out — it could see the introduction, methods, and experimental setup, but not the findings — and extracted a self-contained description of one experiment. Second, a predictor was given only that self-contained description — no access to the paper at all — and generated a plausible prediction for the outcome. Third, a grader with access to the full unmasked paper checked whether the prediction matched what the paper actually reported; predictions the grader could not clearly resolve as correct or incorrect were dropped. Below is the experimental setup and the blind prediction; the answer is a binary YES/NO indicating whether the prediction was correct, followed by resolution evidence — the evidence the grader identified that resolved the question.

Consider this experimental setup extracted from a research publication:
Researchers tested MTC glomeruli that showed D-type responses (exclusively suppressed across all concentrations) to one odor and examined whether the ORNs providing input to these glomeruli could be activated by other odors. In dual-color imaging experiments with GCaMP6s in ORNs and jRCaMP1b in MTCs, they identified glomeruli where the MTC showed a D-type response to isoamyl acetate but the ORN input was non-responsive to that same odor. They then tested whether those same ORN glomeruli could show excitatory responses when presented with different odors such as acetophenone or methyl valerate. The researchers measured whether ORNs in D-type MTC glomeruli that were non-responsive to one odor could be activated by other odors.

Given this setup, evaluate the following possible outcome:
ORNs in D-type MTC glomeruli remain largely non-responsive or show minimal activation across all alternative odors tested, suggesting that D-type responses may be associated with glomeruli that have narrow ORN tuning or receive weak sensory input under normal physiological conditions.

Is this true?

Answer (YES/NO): NO